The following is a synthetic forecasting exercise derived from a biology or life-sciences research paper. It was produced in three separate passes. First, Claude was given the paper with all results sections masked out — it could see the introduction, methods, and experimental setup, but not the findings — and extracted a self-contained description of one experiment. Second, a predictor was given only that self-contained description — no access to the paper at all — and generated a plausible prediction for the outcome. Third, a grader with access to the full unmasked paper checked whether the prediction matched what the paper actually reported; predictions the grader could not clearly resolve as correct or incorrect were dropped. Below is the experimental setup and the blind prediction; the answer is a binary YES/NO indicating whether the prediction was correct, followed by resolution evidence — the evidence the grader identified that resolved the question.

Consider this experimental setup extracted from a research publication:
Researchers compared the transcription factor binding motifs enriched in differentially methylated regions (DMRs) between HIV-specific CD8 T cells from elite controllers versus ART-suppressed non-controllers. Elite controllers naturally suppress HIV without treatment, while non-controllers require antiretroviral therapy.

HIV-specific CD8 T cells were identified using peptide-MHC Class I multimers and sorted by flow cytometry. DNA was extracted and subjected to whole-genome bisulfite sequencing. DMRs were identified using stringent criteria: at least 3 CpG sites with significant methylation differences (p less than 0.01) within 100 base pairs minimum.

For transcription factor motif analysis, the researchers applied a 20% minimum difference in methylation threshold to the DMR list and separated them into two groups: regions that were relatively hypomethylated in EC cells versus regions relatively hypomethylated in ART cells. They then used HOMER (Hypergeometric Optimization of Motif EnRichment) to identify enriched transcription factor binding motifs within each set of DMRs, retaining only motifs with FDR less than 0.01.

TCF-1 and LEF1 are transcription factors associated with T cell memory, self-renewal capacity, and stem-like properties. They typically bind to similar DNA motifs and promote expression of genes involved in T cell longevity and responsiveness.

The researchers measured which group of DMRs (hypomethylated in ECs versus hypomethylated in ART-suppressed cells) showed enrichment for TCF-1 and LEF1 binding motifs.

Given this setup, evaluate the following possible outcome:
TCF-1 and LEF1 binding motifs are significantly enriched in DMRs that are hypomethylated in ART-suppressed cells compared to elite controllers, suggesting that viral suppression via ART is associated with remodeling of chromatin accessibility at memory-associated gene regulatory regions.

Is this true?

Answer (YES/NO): NO